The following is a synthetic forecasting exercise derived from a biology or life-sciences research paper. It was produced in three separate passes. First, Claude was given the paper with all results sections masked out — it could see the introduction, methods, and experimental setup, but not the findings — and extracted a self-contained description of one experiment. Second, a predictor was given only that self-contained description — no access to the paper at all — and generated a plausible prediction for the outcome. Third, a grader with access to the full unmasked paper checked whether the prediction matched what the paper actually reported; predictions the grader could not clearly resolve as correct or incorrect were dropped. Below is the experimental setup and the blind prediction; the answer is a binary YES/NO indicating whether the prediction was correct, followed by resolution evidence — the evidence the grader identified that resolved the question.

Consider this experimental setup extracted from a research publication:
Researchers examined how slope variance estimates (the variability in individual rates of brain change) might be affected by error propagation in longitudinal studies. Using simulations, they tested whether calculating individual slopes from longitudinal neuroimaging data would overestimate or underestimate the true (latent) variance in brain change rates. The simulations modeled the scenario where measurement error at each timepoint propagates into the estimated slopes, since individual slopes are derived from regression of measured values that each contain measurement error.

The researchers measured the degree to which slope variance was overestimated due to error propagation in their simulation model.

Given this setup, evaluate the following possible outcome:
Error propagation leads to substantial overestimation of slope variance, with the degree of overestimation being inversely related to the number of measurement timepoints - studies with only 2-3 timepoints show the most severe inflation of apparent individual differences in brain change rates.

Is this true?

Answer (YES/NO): NO